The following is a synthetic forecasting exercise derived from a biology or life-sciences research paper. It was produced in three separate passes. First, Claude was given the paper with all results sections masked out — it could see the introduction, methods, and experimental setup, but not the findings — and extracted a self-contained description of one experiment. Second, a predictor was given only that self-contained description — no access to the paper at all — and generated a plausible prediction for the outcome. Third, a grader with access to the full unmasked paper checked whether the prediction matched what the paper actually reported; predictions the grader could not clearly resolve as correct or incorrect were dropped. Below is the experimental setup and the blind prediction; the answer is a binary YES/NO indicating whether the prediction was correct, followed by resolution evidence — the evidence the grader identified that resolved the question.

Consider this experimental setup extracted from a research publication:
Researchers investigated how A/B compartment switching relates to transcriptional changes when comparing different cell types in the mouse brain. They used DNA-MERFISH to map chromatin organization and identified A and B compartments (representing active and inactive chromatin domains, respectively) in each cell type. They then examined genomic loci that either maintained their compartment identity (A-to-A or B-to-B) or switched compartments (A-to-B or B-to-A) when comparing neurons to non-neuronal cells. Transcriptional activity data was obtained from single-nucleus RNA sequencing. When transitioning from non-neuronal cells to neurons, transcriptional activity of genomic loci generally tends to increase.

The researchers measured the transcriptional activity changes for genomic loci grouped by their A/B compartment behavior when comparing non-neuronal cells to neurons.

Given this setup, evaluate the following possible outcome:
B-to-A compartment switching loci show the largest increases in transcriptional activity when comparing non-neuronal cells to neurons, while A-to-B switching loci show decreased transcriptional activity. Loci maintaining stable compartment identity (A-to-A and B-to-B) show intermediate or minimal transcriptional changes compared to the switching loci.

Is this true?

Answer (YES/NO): NO